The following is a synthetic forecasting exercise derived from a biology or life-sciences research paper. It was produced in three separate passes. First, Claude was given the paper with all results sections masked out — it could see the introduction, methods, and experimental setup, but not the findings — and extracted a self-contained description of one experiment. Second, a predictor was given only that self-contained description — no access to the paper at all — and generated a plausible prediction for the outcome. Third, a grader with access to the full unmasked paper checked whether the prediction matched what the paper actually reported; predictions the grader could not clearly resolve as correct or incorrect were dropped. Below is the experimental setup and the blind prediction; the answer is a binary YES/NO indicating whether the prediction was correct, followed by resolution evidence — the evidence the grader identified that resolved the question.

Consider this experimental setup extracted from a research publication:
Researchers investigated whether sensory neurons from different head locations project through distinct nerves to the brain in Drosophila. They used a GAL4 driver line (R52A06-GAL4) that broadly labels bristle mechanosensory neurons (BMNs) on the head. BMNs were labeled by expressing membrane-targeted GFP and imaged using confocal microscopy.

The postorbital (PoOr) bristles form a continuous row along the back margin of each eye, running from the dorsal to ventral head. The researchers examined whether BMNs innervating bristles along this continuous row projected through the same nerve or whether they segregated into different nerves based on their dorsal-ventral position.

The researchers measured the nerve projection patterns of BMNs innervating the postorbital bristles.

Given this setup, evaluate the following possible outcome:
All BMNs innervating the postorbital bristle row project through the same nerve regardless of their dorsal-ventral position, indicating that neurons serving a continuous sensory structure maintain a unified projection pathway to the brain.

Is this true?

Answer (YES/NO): NO